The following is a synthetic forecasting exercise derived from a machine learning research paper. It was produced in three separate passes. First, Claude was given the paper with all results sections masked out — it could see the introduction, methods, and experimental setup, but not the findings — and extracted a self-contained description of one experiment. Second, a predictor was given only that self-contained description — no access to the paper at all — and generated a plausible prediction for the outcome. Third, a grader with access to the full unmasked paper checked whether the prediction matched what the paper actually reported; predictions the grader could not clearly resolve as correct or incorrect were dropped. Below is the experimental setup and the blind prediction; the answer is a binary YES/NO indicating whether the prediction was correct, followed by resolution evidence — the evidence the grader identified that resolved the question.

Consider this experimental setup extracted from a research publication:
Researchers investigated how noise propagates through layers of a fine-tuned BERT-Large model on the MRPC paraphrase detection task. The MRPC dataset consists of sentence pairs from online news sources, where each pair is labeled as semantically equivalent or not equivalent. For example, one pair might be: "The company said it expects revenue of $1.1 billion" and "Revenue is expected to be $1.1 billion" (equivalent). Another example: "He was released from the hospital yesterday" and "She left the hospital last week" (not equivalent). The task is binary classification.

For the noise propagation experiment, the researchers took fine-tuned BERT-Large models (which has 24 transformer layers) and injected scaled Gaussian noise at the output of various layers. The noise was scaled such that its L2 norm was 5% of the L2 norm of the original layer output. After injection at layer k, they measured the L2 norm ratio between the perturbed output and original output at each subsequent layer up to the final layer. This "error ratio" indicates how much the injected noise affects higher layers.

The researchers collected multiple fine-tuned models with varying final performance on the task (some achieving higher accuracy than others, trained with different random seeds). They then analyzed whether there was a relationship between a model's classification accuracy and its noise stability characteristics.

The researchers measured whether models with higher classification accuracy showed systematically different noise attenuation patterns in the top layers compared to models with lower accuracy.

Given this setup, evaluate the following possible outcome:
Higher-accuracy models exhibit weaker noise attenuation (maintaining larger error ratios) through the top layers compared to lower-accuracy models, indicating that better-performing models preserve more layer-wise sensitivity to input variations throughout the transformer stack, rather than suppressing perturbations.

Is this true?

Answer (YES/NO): NO